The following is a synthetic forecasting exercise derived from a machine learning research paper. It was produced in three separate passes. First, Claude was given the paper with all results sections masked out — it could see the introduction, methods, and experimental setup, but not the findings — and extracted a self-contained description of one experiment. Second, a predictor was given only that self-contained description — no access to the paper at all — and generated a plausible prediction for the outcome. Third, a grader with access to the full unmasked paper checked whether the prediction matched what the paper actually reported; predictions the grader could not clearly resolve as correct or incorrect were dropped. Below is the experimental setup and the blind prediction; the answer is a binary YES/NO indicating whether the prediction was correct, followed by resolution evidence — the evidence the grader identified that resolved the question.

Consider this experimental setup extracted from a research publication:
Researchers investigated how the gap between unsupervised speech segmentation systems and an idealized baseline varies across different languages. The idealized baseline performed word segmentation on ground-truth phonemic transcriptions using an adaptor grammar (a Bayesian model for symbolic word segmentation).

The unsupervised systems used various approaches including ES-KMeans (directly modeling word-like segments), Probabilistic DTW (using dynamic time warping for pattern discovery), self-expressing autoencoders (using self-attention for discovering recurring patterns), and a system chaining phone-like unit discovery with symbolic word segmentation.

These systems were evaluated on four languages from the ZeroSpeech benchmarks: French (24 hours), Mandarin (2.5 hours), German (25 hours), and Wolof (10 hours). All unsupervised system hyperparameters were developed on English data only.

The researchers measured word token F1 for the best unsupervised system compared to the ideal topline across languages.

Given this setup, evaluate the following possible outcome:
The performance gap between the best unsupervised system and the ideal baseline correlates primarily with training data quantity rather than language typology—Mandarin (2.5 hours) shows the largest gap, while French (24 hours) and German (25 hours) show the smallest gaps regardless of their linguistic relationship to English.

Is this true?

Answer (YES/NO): NO